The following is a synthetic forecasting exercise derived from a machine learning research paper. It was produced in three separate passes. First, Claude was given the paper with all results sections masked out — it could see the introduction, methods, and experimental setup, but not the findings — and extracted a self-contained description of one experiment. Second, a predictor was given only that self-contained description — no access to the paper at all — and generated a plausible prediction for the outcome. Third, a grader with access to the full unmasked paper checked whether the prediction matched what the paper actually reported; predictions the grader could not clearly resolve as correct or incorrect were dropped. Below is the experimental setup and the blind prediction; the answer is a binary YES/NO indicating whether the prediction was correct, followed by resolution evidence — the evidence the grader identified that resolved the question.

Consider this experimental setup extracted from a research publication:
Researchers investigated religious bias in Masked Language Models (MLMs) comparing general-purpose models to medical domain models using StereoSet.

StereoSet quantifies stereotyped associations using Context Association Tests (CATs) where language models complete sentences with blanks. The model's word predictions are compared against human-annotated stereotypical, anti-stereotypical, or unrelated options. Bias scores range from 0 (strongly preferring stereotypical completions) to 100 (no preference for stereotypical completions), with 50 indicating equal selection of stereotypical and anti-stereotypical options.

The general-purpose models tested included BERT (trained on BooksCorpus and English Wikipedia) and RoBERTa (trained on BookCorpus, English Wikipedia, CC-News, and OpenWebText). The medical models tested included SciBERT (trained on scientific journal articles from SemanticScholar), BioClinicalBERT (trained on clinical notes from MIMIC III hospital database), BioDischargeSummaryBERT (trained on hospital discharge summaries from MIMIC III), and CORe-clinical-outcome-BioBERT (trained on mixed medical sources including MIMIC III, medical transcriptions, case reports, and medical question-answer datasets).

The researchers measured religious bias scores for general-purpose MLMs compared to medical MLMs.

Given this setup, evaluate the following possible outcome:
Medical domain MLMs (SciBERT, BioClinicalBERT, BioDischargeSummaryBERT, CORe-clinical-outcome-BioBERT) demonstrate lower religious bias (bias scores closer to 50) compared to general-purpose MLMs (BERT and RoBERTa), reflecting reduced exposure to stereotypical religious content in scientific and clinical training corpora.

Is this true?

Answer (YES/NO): NO